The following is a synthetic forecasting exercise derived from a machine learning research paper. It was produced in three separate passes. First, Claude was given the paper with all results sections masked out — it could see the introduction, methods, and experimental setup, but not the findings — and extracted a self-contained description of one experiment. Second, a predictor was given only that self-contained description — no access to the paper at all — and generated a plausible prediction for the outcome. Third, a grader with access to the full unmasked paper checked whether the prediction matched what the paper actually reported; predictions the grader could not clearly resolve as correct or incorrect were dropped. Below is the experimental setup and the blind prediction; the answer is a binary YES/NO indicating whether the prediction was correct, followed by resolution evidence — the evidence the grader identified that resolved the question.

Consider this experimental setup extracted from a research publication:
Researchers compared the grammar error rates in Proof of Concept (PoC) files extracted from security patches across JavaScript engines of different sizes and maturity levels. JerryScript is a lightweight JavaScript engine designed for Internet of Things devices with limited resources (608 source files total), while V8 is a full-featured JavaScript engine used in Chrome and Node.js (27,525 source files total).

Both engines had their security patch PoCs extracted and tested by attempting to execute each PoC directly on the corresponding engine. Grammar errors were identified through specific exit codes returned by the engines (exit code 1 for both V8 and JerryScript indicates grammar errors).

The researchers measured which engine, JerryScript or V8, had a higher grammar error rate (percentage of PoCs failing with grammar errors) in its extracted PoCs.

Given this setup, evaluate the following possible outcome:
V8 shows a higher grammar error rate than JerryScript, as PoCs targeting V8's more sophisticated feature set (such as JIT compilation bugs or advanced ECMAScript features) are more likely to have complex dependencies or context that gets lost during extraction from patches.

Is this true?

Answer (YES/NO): YES